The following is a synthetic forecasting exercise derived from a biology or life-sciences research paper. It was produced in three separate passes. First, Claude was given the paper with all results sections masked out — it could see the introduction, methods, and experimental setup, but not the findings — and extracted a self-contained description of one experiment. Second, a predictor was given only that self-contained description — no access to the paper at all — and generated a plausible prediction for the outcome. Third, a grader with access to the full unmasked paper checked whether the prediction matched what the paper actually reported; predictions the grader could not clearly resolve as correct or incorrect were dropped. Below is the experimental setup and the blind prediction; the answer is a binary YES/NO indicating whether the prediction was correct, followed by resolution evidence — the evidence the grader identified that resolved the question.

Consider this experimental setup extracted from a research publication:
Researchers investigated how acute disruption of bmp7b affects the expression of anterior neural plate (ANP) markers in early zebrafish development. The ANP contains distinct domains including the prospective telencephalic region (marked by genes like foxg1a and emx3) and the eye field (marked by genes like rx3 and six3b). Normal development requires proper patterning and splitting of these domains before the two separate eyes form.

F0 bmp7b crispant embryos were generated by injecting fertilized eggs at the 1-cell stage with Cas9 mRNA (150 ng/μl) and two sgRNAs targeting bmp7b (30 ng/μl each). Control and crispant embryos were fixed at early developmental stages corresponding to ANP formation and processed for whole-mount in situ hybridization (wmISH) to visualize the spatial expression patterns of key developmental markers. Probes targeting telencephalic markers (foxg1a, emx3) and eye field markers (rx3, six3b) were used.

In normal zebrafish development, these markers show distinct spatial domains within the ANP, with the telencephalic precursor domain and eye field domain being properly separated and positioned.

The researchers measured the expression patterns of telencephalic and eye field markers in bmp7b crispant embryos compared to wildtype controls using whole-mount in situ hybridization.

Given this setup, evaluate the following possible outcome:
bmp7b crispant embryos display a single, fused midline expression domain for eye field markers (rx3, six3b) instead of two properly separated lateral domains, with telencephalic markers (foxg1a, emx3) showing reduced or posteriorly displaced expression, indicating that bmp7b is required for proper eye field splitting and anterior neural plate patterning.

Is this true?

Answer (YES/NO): NO